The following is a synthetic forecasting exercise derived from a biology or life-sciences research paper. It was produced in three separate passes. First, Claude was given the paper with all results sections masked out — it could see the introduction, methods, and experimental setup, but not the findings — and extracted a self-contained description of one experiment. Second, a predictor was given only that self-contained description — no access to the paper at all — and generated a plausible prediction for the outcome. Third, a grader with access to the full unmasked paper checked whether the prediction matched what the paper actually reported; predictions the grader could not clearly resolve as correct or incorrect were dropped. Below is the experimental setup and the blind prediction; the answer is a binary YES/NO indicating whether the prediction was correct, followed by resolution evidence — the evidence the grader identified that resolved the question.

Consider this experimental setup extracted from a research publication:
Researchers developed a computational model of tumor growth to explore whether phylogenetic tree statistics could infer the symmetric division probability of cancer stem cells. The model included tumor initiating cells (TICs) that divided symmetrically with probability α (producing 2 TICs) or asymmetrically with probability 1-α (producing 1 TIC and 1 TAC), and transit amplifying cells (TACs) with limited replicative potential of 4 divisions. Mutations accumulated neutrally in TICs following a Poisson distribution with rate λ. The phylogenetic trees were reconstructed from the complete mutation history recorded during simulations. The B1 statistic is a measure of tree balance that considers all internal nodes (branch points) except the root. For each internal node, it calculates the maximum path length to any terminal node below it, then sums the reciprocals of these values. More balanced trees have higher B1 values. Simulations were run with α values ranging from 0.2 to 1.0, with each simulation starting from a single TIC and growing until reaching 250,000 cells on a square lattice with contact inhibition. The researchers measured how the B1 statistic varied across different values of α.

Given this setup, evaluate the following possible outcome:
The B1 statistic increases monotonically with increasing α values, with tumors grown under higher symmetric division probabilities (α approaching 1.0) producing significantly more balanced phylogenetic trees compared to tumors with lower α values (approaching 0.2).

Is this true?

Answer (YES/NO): YES